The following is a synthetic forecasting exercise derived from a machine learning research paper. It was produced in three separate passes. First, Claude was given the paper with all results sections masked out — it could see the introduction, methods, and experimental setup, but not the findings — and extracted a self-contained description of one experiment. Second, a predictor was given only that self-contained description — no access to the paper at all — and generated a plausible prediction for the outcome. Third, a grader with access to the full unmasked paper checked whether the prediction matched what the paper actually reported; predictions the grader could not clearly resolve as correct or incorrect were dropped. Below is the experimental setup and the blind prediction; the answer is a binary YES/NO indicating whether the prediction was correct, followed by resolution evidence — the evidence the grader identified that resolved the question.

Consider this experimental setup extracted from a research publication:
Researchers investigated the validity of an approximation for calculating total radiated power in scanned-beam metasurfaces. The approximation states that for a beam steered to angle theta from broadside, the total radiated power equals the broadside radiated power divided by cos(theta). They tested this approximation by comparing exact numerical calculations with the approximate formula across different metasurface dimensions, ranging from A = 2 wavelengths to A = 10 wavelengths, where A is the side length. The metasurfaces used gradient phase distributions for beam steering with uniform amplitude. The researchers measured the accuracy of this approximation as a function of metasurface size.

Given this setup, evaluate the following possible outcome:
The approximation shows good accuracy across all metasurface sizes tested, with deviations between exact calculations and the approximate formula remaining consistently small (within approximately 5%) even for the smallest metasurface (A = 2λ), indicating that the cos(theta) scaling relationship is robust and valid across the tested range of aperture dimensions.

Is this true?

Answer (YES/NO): NO